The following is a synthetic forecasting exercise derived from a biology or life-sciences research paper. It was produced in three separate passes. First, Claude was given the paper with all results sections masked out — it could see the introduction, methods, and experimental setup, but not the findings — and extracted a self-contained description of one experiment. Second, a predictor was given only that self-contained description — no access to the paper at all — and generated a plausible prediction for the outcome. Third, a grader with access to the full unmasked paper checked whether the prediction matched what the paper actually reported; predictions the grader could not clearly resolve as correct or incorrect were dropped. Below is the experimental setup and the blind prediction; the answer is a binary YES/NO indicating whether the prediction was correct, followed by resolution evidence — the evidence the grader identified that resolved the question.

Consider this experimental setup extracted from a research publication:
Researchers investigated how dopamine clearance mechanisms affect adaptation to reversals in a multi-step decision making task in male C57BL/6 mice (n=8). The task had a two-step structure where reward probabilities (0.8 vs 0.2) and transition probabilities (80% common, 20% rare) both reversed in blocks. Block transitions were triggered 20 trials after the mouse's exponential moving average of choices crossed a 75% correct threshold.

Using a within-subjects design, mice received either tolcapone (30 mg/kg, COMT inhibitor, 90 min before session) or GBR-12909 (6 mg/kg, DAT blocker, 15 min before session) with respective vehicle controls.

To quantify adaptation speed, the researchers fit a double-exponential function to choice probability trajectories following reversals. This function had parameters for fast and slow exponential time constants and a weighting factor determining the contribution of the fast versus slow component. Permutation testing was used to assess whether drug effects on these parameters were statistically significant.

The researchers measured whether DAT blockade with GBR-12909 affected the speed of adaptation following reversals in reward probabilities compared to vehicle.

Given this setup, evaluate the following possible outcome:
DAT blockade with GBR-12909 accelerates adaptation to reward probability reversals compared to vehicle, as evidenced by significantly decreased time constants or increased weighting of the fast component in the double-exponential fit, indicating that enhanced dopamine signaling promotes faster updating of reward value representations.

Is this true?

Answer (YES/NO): NO